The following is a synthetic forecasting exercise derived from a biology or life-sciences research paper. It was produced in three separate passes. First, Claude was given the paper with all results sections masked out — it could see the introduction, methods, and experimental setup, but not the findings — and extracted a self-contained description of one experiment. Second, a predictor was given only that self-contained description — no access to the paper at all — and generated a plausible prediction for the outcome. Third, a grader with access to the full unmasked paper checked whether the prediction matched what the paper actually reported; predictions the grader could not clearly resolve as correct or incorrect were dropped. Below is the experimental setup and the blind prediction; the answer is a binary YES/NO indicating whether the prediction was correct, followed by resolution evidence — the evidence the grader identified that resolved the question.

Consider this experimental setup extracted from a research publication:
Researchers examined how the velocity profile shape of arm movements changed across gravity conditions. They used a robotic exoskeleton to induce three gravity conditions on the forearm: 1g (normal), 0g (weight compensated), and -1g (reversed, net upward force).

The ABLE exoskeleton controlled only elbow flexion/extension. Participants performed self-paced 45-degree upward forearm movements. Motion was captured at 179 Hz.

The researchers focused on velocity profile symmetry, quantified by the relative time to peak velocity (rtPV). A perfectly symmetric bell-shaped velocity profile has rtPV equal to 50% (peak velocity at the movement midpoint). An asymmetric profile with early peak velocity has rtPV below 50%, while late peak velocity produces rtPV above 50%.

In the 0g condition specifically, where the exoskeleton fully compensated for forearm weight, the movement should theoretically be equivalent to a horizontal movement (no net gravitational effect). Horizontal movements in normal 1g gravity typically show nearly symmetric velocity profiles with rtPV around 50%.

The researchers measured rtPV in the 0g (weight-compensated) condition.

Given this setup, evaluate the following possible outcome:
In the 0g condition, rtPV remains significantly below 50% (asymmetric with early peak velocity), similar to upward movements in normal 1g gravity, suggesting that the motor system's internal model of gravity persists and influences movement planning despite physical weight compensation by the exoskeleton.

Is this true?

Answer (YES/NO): NO